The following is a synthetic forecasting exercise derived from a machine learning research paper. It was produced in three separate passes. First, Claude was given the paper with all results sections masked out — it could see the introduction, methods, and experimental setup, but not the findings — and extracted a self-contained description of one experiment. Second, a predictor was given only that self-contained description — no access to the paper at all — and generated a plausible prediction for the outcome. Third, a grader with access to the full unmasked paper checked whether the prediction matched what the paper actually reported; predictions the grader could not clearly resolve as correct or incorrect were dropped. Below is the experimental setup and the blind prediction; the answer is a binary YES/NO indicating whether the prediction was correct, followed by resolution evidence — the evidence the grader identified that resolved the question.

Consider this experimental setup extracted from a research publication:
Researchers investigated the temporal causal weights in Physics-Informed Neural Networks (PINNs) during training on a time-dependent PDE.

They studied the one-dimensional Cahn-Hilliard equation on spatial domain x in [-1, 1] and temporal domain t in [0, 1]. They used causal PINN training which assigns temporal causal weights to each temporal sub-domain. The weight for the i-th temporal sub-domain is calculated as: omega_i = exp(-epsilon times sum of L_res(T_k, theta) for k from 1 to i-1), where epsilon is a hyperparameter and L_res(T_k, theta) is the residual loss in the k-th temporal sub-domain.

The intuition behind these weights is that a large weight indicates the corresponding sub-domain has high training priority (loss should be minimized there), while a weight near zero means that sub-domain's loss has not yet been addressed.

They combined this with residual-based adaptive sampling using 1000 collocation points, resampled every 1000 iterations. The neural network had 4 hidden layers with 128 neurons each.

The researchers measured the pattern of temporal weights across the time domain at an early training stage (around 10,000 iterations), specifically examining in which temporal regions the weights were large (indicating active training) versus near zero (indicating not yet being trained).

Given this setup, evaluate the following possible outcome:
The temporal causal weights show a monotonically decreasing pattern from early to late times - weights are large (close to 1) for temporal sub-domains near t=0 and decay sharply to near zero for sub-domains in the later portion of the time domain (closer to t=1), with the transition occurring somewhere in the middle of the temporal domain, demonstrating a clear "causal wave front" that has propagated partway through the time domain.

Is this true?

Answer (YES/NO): NO